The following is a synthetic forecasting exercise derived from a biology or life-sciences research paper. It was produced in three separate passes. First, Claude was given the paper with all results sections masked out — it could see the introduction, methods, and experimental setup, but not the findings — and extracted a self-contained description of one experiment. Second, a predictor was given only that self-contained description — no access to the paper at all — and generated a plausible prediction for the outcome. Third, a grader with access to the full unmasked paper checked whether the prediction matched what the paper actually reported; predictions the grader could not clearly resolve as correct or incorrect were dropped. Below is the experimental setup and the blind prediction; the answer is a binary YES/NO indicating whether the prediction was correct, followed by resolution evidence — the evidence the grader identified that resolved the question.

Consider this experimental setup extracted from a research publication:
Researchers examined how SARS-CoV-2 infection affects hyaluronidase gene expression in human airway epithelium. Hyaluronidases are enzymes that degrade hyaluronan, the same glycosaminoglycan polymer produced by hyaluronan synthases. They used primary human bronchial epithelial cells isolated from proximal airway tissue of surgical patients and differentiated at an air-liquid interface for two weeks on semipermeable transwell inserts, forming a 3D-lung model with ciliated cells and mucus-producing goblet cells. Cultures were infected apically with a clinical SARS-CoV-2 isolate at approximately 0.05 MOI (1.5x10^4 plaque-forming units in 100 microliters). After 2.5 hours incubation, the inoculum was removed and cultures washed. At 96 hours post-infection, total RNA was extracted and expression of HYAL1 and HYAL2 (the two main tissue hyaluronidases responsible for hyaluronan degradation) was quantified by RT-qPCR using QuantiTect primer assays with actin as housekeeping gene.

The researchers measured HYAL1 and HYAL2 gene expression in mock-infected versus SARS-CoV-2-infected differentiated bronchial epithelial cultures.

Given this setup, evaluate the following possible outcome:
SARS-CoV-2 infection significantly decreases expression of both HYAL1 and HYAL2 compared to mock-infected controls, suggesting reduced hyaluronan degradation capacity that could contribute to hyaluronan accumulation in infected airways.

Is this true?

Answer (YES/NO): NO